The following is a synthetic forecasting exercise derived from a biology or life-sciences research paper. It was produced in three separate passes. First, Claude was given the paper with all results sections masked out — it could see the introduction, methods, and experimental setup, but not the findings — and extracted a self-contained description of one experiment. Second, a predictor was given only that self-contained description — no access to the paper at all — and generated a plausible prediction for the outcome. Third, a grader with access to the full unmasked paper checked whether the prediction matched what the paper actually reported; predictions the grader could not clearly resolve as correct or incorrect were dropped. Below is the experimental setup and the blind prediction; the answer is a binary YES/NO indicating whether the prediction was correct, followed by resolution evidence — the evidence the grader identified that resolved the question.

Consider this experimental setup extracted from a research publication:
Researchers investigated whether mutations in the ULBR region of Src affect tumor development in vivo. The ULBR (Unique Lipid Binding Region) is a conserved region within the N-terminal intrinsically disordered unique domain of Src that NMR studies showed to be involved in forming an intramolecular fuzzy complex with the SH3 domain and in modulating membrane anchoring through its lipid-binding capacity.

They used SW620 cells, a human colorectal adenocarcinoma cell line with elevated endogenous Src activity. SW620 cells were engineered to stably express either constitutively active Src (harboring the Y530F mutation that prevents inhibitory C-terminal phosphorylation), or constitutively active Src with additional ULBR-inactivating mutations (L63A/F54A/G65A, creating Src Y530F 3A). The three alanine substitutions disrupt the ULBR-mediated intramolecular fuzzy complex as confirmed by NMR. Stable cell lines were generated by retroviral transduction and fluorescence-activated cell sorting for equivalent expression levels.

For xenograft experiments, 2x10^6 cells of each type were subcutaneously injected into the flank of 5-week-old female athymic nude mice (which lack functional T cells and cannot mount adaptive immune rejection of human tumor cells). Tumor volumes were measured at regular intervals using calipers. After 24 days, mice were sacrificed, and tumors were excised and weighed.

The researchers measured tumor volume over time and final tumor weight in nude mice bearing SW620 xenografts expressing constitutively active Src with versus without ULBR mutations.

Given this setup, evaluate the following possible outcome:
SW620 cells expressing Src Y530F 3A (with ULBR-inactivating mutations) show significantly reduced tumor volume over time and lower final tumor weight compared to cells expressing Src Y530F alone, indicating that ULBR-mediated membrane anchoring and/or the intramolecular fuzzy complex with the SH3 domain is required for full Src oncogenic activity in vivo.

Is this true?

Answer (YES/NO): YES